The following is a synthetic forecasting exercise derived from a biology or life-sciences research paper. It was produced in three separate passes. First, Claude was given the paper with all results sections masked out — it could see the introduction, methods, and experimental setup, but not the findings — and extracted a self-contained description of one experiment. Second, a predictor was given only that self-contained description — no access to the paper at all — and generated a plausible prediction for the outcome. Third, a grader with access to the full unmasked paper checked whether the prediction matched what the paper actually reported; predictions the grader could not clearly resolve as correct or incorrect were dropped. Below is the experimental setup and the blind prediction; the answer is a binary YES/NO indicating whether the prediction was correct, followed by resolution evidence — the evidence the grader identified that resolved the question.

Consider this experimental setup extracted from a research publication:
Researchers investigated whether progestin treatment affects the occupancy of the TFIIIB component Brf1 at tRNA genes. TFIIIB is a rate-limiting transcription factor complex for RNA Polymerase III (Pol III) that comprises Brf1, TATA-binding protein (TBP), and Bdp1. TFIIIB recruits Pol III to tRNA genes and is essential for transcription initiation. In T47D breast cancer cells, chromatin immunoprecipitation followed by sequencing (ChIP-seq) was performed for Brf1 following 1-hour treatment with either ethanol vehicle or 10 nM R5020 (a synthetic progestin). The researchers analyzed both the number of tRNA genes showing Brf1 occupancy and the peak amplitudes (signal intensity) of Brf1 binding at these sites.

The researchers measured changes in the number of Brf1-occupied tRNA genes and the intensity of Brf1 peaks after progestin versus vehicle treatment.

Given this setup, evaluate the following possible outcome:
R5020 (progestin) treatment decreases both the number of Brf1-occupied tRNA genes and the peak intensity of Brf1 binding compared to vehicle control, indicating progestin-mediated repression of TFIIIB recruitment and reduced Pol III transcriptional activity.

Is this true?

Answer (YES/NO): NO